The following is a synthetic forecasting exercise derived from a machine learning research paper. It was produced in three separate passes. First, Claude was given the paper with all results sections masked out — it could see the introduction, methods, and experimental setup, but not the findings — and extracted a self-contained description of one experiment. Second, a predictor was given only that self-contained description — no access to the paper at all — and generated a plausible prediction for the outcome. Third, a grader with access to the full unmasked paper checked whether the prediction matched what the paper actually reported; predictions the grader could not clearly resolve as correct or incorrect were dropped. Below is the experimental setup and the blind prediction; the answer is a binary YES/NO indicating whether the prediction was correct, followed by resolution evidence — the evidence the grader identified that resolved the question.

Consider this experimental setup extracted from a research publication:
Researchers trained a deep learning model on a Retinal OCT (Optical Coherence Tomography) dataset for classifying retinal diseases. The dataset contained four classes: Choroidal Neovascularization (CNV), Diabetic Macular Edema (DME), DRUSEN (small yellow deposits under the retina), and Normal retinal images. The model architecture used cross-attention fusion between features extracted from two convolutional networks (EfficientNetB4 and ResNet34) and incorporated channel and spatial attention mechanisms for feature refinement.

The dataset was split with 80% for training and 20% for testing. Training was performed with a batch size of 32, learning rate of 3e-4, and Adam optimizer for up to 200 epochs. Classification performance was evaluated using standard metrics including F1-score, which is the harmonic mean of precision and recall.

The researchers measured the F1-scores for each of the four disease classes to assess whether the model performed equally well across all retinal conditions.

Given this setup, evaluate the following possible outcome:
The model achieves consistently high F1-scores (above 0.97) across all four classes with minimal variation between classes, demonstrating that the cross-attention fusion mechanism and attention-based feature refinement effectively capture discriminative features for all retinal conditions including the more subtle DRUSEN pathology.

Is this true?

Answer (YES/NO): NO